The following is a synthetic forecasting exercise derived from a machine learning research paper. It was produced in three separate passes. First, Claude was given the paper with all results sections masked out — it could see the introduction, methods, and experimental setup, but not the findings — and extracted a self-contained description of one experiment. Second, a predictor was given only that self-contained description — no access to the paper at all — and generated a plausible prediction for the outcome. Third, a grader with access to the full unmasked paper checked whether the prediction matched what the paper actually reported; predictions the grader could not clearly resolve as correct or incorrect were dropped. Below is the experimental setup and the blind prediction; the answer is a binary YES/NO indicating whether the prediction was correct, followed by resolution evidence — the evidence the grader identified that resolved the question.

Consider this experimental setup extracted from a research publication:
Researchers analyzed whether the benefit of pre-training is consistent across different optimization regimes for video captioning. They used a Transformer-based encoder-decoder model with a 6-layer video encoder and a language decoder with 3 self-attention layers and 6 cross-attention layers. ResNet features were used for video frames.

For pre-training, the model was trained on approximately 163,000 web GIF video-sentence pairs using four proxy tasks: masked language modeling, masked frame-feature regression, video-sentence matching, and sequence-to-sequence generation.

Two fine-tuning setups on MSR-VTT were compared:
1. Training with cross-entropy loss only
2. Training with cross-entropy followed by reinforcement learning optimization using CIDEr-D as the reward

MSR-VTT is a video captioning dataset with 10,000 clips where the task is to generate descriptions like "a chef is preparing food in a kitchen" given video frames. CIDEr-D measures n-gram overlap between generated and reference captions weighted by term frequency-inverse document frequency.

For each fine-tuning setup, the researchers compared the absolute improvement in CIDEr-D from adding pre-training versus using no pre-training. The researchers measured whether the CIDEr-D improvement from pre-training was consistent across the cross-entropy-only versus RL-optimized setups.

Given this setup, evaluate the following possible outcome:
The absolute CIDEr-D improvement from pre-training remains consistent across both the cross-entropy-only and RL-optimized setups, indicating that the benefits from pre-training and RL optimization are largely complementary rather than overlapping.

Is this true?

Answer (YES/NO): YES